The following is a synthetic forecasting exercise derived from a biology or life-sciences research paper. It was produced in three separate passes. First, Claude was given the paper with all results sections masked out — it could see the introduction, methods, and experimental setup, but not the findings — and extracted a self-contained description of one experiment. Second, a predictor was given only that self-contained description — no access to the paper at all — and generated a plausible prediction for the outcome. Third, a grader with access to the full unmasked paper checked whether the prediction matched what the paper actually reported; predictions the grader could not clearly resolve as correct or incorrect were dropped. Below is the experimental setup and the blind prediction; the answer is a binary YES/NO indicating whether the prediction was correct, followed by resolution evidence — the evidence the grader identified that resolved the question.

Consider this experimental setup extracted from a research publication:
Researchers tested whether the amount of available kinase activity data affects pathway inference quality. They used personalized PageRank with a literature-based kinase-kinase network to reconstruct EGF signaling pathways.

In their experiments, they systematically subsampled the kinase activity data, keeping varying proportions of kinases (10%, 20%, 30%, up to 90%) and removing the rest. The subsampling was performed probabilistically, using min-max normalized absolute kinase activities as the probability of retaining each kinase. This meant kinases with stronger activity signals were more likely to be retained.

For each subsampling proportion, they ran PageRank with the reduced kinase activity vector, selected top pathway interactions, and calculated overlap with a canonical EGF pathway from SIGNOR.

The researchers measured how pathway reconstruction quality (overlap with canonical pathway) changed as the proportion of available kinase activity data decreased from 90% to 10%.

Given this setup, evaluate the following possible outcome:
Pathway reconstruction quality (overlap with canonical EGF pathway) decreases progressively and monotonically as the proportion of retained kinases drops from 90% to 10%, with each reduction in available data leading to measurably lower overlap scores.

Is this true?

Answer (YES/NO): NO